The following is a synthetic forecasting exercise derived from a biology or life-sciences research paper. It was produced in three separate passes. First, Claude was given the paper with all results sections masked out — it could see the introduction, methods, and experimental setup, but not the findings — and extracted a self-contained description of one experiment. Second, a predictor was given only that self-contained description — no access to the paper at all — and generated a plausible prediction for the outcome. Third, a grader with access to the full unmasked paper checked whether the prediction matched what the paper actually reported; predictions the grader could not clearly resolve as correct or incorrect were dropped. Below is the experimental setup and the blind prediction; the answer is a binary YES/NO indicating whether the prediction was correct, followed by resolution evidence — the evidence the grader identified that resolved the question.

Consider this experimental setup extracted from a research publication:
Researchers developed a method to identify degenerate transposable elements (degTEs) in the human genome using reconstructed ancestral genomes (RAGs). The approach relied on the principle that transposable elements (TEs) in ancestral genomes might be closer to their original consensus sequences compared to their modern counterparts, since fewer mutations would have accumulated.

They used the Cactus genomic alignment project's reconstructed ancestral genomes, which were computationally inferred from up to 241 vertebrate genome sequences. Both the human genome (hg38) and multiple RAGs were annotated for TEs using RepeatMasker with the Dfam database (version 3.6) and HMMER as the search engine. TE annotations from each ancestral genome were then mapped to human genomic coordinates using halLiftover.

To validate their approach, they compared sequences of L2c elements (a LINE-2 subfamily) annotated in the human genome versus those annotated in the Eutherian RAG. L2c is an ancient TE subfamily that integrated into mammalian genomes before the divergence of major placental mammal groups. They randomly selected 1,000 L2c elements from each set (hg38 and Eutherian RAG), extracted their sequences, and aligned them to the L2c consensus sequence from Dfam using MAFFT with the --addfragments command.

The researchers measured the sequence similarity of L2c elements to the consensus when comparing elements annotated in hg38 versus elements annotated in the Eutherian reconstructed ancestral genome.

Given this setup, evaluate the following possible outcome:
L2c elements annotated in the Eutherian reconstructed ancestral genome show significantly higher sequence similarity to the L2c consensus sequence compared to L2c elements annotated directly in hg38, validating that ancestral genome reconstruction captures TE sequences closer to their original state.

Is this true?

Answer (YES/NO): YES